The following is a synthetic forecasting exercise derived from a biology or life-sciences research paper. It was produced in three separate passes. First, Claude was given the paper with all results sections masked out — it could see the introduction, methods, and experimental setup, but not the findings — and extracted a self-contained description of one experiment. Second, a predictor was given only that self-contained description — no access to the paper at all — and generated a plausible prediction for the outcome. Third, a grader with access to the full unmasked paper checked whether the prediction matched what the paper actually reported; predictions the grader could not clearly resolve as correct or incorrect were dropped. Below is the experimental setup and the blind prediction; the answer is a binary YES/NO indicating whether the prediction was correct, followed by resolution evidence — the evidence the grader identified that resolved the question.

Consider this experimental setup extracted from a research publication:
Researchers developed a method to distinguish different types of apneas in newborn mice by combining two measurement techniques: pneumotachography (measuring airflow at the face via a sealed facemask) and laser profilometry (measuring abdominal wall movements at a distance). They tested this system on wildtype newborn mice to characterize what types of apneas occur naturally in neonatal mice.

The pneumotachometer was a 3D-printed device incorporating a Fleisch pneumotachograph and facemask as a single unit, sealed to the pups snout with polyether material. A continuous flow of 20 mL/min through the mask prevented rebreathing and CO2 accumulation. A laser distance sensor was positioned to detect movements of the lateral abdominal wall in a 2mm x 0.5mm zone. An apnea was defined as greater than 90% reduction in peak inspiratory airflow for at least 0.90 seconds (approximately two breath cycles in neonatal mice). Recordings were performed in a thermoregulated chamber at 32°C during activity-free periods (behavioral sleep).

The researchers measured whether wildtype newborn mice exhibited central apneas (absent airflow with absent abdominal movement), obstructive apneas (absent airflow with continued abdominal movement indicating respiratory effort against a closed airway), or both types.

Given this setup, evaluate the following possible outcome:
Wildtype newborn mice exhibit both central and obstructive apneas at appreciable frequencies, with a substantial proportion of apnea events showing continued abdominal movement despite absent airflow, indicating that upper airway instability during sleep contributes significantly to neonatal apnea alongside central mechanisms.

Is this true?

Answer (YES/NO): YES